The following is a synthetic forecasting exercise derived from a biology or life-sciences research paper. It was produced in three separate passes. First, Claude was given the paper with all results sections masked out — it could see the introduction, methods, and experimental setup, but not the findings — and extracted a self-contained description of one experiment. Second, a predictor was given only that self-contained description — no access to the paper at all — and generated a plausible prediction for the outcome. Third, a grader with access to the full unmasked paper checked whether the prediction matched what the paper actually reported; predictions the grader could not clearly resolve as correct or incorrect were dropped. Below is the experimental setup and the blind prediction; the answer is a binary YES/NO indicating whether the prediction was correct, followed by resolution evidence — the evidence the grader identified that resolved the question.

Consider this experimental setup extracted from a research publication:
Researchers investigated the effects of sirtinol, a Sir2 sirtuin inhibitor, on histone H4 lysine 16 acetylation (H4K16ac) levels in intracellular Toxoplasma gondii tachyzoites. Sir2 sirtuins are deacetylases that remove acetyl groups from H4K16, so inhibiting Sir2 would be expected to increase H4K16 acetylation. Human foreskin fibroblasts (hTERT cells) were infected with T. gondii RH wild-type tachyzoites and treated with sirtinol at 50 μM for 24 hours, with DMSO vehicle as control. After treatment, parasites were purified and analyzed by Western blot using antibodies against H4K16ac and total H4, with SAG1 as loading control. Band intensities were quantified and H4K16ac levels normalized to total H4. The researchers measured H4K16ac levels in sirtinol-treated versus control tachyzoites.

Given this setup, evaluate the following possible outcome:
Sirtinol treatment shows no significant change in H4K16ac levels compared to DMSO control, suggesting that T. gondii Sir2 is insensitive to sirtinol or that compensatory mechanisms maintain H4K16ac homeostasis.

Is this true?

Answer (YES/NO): YES